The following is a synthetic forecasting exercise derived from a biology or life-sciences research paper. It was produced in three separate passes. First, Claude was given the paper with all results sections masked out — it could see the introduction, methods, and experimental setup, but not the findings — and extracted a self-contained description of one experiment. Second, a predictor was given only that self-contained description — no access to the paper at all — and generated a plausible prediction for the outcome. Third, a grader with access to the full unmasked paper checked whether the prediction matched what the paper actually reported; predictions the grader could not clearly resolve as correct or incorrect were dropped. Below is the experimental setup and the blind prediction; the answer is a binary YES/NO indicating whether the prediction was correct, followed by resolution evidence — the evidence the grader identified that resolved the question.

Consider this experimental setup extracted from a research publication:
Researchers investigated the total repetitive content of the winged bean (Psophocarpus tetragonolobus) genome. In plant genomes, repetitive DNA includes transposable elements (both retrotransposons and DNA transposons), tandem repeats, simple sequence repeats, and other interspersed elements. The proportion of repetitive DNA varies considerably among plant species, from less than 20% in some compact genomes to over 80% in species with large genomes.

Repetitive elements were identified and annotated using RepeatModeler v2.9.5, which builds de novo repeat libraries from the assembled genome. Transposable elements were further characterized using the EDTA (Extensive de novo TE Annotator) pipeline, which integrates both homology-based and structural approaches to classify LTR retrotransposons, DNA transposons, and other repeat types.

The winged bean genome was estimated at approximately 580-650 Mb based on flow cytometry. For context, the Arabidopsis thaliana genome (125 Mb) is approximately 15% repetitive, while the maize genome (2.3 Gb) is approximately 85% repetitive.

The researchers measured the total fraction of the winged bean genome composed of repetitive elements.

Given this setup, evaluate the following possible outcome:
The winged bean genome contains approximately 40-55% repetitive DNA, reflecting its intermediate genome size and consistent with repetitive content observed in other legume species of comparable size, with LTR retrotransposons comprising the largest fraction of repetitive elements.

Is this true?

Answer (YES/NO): NO